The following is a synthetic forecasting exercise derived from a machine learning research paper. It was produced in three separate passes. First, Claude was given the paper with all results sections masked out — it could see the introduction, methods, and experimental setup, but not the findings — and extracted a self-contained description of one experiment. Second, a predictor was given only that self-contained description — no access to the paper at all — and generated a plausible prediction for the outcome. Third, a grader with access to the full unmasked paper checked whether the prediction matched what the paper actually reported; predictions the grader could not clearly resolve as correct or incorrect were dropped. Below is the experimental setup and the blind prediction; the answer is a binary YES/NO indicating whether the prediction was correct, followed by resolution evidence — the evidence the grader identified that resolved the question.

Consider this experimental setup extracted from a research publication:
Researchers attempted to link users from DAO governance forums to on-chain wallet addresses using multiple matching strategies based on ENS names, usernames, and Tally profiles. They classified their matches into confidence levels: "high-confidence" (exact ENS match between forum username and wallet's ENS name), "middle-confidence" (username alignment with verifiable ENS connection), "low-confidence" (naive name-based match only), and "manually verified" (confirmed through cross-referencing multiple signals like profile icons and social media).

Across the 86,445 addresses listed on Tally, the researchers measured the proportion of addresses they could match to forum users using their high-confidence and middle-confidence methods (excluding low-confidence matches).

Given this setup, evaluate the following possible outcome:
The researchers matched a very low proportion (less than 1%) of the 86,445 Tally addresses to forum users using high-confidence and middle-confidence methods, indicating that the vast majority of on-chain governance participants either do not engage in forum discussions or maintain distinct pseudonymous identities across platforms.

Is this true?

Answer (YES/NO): YES